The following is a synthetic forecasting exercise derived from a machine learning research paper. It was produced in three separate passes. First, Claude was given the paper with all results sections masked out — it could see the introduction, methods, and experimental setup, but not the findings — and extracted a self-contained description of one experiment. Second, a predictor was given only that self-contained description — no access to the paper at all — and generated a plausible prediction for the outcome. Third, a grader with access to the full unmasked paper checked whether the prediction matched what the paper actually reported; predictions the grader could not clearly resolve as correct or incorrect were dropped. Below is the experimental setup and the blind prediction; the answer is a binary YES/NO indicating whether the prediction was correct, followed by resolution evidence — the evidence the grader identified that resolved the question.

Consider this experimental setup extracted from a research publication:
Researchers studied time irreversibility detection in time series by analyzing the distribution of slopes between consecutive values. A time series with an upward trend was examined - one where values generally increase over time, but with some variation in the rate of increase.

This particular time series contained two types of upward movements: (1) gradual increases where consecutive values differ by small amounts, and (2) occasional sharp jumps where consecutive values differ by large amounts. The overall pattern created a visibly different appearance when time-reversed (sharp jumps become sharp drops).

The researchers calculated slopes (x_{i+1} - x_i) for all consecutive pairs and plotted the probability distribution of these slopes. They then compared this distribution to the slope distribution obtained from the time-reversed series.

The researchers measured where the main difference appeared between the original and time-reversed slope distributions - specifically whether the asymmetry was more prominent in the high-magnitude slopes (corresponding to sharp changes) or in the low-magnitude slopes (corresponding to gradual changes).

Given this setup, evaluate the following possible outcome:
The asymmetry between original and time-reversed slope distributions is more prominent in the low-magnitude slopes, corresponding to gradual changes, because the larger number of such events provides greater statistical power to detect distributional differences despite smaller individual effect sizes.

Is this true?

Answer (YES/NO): NO